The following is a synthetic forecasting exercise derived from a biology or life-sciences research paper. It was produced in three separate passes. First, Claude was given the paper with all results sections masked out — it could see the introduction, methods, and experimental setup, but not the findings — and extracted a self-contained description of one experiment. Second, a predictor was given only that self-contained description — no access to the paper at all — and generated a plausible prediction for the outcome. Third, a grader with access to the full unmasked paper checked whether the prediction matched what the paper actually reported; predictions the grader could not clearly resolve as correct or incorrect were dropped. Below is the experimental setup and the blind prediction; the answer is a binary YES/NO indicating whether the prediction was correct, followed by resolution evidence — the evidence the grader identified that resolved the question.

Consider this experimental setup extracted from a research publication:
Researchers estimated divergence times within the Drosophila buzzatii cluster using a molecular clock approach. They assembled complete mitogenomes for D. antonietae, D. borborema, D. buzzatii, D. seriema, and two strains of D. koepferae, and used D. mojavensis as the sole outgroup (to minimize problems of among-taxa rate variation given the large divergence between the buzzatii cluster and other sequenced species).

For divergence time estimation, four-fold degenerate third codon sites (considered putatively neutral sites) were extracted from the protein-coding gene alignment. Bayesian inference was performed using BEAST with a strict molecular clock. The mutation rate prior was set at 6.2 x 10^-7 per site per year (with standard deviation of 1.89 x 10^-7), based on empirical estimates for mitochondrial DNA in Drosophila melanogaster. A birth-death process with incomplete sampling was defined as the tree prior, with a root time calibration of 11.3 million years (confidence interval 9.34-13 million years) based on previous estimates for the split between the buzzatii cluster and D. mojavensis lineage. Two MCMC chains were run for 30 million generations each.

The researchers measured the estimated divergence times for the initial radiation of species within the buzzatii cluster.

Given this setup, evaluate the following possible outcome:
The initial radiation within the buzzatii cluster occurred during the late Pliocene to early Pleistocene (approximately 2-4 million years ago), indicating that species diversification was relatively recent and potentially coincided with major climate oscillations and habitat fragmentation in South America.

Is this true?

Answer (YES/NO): YES